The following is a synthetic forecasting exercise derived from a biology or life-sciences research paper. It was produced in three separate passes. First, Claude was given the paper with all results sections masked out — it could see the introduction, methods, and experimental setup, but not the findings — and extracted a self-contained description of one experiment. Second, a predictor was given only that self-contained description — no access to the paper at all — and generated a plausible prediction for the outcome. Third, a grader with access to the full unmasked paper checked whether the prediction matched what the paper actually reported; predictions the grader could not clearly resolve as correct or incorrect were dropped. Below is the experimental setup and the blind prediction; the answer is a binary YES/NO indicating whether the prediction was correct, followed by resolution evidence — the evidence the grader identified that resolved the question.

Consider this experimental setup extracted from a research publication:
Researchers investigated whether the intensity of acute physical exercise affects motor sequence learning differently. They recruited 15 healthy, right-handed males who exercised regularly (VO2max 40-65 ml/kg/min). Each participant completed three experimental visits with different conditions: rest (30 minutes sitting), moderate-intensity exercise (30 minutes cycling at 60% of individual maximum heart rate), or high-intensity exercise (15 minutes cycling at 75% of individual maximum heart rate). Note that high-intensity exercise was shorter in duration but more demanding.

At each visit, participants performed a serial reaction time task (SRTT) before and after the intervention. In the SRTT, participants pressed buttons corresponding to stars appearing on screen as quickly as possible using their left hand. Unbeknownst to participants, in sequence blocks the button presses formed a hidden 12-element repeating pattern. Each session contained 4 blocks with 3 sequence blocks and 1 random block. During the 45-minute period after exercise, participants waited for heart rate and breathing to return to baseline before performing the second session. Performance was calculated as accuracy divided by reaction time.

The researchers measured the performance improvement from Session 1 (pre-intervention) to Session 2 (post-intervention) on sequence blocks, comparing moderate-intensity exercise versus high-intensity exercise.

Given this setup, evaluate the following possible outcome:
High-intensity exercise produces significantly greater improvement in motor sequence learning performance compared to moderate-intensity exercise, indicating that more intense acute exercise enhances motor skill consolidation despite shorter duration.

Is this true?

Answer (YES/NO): NO